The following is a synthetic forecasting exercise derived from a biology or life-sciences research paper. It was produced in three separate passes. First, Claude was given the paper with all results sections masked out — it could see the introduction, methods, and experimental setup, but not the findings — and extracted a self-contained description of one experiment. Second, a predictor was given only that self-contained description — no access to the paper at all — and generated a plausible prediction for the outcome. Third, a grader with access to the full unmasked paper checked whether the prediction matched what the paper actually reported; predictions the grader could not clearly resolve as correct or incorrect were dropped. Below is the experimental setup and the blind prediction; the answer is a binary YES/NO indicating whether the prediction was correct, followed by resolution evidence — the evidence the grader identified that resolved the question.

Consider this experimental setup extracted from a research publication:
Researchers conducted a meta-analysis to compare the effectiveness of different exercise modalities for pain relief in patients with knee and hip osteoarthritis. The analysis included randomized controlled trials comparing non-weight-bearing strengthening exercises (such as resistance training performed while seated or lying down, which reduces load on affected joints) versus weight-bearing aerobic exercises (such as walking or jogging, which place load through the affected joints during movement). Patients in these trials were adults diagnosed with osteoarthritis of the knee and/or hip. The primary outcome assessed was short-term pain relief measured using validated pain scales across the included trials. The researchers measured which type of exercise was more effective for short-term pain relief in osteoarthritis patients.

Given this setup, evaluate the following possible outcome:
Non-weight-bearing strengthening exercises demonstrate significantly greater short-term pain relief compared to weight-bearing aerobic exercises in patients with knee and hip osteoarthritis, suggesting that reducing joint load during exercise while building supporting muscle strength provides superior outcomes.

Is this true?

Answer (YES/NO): YES